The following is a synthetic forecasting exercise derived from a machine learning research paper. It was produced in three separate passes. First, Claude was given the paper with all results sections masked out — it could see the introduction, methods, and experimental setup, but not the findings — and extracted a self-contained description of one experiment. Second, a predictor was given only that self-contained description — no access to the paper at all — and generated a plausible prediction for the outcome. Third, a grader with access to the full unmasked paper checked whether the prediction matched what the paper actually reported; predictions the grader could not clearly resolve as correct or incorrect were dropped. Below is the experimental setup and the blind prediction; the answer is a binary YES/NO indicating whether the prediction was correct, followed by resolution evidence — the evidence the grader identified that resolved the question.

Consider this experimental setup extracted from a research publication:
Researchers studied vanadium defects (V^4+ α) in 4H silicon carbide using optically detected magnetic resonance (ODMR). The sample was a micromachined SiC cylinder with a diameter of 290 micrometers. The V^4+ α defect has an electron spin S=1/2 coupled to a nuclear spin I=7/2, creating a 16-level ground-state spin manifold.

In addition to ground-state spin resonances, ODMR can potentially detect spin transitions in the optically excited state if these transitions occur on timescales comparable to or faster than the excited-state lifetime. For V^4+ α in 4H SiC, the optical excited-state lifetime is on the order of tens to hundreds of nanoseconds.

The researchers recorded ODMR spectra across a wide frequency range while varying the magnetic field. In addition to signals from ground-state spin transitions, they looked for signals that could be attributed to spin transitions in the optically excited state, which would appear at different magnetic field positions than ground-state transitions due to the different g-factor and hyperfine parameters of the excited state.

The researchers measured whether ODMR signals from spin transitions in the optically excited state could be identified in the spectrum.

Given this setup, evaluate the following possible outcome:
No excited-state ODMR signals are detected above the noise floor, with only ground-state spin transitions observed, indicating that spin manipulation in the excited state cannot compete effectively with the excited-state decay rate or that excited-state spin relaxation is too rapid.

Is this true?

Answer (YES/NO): NO